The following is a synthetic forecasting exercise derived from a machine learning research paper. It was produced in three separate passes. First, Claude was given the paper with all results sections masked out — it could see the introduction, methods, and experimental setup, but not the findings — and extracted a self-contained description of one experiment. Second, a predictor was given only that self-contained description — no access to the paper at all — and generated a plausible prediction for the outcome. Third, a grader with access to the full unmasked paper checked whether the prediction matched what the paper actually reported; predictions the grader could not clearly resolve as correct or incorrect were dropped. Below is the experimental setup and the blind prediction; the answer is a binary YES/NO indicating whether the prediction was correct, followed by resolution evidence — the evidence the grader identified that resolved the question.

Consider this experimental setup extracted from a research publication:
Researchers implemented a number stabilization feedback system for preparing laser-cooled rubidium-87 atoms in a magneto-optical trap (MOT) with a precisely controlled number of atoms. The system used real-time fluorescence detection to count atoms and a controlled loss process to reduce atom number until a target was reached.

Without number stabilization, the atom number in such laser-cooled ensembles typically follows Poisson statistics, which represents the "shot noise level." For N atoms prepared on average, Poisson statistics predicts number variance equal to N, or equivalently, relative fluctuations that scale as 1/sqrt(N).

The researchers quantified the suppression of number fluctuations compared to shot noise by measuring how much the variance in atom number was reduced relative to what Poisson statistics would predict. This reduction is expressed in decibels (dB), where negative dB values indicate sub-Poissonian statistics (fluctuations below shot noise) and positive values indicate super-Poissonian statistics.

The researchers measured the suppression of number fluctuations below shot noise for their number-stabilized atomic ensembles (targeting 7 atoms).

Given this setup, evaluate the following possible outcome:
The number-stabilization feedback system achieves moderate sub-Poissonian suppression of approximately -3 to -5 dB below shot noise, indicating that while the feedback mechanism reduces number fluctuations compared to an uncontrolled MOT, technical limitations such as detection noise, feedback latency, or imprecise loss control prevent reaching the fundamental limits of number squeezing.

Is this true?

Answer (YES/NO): NO